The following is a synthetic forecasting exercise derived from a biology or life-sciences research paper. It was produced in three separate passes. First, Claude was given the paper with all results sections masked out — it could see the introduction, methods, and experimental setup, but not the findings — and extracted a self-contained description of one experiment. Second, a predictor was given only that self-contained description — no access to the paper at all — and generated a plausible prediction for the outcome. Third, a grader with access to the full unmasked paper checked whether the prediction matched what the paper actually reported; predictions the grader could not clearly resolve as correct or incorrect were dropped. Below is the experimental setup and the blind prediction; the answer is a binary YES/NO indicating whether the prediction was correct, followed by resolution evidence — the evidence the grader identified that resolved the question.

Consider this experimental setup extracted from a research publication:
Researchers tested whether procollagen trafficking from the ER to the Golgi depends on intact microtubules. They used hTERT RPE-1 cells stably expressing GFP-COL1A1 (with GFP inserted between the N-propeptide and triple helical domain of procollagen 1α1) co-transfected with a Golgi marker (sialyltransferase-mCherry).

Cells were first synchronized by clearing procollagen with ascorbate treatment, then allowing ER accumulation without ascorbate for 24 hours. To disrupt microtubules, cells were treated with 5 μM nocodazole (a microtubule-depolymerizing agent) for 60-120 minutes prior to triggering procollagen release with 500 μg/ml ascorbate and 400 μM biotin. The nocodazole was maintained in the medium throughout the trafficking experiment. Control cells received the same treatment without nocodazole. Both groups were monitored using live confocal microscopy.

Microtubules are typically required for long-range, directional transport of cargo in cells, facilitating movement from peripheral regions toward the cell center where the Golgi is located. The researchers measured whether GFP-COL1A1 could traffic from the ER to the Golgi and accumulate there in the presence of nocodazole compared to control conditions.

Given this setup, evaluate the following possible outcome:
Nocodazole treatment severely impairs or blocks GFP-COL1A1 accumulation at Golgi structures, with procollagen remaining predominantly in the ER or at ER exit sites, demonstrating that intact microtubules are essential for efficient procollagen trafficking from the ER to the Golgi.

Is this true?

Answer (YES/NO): NO